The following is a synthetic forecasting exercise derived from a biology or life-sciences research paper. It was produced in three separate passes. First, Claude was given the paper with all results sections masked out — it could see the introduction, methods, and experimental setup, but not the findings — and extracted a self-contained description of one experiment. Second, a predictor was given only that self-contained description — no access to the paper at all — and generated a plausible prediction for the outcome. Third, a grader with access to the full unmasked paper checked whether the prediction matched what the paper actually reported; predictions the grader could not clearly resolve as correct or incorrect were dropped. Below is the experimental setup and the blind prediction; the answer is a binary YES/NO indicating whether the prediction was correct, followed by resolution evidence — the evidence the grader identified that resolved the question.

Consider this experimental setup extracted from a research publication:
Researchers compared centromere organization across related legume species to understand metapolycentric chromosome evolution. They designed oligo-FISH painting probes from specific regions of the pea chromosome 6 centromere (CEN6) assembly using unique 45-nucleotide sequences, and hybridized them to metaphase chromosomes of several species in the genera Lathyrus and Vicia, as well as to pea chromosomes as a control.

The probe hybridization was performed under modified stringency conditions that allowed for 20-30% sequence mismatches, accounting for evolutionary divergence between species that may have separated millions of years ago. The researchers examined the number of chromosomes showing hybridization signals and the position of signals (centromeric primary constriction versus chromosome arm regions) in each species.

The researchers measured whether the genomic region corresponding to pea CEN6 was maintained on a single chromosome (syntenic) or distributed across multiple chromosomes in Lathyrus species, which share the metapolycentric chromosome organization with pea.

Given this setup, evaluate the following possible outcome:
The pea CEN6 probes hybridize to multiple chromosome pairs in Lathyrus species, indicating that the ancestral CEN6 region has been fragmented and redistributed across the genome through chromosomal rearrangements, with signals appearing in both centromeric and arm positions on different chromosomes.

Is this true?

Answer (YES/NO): NO